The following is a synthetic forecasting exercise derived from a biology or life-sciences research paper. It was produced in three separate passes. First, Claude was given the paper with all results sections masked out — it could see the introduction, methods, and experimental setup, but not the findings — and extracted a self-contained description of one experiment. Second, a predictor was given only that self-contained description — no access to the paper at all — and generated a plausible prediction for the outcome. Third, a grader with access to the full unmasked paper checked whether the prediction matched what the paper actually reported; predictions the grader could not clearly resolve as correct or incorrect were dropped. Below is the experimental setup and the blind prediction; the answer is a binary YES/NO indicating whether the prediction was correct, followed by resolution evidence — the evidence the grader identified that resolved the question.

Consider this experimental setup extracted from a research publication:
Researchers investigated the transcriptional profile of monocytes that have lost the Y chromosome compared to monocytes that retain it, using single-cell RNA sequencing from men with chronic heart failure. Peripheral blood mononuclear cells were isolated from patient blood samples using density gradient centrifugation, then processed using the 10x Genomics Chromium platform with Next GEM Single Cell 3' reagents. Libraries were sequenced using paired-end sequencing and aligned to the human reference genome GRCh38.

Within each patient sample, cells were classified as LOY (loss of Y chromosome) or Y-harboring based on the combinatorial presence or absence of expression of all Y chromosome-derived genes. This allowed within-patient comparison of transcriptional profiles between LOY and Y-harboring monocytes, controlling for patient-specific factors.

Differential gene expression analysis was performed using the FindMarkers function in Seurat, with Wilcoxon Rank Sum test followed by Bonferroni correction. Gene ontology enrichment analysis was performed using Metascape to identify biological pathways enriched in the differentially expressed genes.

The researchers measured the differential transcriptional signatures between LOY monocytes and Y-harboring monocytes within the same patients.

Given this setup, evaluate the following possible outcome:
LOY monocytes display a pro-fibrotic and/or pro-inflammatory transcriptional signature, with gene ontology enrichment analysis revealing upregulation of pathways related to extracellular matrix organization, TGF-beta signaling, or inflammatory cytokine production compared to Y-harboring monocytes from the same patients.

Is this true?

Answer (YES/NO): YES